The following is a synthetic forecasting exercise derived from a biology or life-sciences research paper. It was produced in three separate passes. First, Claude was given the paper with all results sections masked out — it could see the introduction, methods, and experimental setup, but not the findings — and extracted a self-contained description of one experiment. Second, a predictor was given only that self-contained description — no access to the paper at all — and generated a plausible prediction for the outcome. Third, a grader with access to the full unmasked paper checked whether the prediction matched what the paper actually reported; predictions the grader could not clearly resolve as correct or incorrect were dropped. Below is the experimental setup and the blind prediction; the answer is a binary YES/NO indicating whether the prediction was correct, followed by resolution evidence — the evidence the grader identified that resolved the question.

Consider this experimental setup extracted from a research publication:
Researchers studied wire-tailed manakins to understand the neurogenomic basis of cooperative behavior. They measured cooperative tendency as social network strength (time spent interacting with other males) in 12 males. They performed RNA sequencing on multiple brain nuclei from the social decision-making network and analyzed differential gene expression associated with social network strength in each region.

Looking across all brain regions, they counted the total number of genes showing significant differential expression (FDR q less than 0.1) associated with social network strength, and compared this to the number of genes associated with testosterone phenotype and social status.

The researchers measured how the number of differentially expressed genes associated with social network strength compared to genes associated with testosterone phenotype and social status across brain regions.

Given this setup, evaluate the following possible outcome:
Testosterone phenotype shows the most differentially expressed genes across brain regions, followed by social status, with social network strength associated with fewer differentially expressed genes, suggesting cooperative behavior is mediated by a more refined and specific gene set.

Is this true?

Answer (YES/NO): YES